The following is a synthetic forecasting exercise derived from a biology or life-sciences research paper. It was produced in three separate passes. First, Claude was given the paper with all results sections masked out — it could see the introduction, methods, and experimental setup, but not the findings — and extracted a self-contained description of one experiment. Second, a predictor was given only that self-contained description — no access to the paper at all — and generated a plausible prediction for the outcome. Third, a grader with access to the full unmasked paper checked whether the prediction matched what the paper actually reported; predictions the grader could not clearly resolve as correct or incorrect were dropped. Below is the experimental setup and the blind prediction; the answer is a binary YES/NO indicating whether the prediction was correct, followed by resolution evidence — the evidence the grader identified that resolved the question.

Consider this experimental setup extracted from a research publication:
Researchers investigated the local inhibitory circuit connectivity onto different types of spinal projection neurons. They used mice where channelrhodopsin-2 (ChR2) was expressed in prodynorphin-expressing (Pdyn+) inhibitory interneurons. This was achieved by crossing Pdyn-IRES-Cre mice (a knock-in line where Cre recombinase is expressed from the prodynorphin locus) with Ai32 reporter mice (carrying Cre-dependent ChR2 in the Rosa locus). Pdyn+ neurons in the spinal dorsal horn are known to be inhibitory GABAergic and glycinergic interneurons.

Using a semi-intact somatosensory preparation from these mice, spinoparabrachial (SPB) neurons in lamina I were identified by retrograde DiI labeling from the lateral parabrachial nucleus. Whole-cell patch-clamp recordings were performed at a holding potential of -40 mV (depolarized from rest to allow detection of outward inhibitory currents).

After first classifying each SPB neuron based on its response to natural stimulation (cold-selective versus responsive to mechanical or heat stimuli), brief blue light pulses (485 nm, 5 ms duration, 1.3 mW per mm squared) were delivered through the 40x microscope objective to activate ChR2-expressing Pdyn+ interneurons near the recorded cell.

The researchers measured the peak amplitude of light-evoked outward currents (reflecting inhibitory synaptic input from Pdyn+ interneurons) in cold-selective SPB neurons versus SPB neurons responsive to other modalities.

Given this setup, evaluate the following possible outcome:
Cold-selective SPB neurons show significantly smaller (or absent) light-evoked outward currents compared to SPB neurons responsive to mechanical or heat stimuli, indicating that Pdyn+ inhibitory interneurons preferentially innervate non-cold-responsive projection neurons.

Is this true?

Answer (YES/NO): YES